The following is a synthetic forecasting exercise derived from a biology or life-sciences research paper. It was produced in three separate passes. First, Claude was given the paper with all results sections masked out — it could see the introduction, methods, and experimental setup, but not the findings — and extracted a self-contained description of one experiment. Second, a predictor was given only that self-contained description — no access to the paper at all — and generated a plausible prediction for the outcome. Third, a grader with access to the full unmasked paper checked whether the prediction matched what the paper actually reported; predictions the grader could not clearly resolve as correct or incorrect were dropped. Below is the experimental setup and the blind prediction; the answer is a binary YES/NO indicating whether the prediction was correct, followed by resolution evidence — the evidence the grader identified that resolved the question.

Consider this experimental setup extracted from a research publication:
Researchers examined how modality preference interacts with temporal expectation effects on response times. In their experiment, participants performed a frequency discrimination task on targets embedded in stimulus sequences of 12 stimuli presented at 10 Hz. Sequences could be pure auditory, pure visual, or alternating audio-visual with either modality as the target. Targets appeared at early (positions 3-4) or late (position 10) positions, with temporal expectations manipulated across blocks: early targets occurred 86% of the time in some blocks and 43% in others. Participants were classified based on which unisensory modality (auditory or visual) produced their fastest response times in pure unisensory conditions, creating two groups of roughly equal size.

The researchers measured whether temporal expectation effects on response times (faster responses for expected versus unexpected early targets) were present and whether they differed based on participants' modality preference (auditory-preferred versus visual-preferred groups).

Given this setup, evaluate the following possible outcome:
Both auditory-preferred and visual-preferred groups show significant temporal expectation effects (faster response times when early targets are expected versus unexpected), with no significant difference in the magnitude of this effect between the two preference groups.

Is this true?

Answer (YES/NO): NO